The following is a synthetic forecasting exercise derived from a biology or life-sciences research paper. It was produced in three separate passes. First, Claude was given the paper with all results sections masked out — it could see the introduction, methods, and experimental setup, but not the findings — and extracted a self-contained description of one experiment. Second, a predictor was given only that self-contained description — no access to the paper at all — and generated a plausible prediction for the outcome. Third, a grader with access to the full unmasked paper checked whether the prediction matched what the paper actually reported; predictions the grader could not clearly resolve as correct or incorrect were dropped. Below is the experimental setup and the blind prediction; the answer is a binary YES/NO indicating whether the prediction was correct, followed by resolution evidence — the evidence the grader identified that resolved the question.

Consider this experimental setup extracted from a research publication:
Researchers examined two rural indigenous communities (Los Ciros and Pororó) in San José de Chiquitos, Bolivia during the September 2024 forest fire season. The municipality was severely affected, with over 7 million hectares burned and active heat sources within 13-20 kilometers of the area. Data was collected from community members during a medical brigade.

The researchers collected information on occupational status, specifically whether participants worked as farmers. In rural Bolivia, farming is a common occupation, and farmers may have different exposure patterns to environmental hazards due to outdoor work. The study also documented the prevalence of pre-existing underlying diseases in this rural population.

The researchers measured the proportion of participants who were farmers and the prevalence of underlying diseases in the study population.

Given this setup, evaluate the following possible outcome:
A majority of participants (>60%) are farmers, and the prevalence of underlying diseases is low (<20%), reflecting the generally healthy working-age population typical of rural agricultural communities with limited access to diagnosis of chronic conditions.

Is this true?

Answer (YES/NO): NO